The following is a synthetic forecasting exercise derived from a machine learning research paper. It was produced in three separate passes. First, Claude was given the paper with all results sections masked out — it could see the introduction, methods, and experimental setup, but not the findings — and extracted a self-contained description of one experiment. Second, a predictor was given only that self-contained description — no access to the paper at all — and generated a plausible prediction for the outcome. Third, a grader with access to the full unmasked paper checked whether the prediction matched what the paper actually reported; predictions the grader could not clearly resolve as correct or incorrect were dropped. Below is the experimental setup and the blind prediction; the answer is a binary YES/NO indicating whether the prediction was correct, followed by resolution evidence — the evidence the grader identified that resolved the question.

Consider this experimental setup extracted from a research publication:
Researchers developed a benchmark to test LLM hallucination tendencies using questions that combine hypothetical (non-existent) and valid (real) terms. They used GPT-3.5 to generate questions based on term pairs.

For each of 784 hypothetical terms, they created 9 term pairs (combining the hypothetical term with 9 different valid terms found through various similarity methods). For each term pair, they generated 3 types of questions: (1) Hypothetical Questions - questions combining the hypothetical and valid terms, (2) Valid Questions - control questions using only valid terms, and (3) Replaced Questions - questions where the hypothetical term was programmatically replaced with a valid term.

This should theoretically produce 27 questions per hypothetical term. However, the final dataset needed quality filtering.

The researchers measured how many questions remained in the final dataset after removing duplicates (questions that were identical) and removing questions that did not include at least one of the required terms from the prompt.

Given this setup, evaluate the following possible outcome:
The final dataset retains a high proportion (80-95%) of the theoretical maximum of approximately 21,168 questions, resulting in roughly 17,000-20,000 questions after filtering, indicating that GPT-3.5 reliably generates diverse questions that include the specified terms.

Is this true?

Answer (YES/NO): YES